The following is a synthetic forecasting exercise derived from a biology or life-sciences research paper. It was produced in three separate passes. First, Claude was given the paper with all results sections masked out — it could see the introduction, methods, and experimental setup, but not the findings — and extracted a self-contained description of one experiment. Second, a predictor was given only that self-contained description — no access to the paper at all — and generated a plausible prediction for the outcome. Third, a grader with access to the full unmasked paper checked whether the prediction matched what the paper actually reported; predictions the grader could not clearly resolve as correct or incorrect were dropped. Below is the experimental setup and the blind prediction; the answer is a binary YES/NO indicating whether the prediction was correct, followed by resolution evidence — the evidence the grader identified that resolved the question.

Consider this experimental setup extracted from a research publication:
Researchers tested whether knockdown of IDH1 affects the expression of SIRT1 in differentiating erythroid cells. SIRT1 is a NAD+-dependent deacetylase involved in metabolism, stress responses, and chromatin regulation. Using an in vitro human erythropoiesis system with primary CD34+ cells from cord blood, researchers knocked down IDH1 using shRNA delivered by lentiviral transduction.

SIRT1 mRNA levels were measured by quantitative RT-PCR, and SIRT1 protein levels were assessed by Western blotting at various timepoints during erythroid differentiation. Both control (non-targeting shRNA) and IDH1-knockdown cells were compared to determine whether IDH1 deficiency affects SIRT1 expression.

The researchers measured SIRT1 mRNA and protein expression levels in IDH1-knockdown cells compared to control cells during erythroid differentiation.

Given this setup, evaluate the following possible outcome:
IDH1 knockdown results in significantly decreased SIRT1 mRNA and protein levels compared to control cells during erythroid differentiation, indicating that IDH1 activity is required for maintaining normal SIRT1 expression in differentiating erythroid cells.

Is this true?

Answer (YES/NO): NO